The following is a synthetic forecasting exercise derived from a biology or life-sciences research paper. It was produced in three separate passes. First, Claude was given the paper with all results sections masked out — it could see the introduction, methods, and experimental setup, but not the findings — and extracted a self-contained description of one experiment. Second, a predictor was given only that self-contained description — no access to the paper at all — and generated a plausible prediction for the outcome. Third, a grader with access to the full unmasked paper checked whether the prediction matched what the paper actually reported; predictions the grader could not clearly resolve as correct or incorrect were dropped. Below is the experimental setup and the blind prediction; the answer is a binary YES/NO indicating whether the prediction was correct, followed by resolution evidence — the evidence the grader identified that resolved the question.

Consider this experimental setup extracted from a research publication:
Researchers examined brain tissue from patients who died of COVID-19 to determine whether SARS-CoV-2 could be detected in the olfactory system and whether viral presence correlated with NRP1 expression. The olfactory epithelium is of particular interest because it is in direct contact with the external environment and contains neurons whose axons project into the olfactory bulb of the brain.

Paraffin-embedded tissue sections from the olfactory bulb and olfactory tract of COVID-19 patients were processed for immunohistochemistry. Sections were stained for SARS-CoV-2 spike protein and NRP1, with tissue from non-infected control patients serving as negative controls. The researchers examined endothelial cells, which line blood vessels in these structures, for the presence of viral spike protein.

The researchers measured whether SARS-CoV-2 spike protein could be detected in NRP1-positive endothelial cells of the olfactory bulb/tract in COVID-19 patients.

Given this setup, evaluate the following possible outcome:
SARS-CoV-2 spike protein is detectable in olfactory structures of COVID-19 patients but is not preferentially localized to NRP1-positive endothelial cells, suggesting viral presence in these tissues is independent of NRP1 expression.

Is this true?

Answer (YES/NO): NO